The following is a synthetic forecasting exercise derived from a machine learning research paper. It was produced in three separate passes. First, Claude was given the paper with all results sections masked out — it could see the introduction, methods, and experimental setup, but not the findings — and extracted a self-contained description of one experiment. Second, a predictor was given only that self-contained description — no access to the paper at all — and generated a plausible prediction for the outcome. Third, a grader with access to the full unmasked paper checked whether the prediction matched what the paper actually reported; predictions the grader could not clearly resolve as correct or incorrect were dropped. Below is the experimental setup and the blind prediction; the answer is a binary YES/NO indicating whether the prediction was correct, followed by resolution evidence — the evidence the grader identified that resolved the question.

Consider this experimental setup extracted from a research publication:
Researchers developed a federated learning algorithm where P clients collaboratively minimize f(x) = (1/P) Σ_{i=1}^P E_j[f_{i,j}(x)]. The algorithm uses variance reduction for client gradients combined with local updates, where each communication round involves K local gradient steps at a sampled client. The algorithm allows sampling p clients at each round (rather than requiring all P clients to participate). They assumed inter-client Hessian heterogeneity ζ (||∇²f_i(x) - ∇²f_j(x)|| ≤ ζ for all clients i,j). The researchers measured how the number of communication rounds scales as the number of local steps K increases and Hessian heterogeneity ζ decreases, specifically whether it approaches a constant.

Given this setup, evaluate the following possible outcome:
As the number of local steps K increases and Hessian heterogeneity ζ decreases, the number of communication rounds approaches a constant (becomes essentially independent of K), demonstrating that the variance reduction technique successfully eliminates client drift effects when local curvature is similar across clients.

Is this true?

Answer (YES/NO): YES